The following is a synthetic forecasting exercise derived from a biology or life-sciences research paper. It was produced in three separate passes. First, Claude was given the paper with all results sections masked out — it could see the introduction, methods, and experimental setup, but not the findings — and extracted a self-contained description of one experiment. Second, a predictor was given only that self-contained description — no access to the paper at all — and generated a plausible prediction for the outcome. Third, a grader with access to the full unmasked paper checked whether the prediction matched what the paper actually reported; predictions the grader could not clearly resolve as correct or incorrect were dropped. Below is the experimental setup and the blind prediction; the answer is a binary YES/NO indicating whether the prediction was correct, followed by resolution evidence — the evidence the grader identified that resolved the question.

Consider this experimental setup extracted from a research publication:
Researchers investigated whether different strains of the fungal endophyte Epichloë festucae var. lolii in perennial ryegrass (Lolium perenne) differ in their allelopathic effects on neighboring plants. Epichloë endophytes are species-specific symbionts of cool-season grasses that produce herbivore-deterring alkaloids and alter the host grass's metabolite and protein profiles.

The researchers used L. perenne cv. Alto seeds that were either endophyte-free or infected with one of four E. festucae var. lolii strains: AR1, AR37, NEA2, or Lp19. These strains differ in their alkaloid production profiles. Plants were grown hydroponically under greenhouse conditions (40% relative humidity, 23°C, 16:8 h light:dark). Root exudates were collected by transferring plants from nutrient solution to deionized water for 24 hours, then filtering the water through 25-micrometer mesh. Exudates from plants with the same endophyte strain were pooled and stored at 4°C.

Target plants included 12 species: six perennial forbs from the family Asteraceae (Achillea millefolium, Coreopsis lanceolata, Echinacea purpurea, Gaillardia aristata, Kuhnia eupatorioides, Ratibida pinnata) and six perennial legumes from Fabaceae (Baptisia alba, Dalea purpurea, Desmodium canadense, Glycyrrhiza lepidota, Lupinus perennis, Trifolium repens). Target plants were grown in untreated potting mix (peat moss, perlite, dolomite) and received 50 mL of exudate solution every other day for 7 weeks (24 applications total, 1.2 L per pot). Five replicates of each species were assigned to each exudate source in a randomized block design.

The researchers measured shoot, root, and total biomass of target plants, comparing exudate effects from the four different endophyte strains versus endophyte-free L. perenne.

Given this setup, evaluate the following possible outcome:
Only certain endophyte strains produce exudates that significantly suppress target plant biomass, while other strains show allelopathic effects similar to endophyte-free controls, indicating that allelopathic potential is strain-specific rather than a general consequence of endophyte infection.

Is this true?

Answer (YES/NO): NO